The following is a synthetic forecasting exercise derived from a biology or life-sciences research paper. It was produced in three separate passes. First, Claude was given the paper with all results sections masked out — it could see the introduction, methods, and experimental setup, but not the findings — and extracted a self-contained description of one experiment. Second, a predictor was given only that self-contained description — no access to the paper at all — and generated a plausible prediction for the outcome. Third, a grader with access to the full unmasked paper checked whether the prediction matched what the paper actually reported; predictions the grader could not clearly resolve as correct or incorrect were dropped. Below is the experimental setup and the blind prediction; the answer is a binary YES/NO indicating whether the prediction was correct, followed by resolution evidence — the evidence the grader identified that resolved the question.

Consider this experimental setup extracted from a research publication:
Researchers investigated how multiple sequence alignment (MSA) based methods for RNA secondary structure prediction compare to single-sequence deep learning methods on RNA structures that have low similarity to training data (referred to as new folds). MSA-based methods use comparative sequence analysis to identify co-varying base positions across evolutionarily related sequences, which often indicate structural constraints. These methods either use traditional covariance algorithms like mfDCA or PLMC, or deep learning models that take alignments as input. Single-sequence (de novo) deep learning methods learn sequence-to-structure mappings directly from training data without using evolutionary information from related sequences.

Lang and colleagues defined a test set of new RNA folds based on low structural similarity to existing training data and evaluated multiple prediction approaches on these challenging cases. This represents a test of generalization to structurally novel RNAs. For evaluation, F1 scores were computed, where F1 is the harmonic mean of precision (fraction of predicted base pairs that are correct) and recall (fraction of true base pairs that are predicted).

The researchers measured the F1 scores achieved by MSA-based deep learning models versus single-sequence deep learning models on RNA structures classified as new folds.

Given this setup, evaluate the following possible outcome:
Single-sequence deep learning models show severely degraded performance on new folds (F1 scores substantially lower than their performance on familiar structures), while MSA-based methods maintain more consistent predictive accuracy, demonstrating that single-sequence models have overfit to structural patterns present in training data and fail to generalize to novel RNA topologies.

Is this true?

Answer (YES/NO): NO